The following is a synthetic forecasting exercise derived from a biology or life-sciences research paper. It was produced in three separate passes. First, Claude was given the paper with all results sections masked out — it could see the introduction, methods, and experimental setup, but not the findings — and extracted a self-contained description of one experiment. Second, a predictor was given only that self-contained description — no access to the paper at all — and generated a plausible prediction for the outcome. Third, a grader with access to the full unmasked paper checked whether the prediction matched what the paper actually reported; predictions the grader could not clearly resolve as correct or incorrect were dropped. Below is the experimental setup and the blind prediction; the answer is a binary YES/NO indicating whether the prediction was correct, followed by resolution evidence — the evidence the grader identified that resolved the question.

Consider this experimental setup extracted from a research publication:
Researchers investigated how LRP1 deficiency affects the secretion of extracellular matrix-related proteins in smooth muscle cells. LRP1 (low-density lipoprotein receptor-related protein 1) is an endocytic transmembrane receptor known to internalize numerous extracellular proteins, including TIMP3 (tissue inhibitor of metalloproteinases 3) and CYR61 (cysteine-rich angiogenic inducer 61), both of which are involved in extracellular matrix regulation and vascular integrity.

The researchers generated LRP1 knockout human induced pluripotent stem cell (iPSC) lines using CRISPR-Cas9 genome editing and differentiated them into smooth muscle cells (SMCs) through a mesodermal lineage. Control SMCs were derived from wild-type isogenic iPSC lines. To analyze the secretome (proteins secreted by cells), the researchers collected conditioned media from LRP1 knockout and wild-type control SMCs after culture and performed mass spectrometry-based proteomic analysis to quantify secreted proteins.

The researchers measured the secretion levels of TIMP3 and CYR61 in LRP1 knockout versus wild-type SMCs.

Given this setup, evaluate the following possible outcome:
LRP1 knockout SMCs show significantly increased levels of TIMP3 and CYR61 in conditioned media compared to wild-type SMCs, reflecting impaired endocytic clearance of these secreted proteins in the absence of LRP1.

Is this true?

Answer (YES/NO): YES